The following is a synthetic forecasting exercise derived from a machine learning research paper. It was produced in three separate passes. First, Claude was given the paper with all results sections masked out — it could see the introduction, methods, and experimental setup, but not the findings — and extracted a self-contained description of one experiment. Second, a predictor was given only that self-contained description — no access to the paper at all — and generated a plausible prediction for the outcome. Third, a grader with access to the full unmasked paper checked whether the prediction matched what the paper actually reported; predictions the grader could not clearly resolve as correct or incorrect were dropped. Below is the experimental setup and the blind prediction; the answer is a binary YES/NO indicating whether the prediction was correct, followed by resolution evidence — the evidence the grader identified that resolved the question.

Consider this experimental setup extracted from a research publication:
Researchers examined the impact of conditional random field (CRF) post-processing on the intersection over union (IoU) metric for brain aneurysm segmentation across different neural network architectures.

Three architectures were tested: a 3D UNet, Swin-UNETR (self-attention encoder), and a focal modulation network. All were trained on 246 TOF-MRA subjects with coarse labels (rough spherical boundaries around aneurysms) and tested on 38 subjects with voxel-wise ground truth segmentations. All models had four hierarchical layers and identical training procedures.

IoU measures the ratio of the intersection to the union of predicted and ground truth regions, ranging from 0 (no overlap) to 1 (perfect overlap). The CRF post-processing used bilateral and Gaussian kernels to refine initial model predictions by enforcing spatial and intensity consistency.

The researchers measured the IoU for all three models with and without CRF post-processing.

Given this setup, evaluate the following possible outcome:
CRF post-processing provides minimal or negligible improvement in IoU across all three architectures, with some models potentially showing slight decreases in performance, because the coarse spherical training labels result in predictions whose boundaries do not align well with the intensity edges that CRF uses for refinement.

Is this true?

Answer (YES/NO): NO